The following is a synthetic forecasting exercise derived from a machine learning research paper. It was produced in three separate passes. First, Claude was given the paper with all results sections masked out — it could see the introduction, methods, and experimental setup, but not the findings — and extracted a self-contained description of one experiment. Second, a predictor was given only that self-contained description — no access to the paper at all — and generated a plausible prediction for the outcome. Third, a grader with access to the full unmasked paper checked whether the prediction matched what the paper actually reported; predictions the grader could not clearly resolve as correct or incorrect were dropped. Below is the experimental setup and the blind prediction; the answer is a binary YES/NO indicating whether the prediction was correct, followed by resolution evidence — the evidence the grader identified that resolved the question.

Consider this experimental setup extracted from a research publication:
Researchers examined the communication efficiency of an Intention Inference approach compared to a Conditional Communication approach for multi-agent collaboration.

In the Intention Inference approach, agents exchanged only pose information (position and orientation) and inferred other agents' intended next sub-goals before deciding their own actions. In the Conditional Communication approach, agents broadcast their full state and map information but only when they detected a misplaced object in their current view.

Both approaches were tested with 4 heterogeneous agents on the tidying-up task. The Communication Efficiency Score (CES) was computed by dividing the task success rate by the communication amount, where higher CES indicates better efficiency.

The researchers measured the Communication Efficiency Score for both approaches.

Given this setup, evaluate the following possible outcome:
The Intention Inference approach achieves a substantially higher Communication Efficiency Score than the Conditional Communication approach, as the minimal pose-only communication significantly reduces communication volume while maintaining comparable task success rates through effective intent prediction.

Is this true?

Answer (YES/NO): NO